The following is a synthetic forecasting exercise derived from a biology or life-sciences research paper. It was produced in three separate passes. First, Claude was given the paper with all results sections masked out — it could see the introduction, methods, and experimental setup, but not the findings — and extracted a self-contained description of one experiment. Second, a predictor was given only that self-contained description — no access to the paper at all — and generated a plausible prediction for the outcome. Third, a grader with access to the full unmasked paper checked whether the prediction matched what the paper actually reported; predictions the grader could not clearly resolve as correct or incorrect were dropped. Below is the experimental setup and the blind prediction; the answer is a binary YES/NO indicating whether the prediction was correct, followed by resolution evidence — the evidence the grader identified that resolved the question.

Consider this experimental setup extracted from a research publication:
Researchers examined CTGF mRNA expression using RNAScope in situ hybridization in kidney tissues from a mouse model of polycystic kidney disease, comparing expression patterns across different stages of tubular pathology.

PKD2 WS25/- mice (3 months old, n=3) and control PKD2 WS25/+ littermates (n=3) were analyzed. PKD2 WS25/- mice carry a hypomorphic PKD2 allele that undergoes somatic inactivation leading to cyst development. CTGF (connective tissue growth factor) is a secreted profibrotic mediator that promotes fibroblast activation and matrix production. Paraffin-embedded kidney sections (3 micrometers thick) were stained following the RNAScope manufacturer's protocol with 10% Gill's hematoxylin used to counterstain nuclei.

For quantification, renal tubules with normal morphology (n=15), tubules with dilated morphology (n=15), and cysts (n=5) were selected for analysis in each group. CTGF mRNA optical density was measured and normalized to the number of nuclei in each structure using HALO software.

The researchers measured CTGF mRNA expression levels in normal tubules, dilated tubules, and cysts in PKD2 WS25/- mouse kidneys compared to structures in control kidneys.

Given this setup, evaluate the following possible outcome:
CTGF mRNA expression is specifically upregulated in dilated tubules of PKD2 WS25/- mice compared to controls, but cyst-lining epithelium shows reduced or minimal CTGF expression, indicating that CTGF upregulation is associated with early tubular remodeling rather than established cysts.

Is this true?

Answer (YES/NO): NO